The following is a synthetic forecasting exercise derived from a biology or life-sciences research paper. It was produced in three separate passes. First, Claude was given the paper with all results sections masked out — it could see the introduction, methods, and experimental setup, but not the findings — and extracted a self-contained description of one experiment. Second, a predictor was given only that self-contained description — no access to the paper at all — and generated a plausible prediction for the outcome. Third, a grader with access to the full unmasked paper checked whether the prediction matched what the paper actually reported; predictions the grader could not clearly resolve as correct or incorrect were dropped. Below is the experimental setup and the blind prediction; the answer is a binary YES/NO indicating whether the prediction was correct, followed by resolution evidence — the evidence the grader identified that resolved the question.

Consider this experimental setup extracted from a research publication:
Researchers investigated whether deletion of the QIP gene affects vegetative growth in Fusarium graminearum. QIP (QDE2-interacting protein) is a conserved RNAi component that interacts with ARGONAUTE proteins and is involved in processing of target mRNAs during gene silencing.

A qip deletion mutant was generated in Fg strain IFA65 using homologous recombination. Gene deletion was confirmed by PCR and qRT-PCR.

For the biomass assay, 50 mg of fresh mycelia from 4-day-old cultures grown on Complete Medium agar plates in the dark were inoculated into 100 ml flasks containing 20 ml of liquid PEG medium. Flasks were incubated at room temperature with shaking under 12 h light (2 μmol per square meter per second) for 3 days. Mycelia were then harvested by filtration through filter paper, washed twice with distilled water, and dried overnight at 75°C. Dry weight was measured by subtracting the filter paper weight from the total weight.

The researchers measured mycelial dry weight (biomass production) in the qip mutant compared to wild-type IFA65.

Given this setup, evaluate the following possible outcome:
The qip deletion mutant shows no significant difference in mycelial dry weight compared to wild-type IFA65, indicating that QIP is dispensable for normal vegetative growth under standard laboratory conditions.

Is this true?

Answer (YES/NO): YES